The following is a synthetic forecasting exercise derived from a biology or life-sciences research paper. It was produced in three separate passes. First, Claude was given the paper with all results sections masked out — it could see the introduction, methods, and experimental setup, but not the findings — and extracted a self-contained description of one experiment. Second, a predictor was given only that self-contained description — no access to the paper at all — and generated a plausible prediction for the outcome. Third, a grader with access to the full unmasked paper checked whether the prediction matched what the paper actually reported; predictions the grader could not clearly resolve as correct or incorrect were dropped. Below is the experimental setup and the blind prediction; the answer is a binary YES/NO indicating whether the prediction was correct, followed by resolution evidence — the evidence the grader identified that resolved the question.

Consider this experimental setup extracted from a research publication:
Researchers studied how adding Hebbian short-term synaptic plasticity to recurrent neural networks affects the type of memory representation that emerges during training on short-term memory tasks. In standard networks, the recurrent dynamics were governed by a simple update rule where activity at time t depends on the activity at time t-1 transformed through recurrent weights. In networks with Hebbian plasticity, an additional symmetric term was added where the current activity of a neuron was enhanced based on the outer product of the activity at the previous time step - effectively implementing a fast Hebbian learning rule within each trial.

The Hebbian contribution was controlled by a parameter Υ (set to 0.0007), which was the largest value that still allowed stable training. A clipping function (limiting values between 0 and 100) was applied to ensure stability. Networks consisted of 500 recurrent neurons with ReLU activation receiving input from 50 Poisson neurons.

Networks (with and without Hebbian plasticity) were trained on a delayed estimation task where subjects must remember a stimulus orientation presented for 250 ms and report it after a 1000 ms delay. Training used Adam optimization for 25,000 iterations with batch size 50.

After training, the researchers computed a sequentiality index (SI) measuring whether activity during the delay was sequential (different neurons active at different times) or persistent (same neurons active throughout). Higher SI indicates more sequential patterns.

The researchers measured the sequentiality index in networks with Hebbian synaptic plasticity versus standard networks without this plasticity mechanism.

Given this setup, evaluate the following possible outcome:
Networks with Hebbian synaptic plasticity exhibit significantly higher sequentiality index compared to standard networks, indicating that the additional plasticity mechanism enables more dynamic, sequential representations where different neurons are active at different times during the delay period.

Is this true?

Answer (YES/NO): NO